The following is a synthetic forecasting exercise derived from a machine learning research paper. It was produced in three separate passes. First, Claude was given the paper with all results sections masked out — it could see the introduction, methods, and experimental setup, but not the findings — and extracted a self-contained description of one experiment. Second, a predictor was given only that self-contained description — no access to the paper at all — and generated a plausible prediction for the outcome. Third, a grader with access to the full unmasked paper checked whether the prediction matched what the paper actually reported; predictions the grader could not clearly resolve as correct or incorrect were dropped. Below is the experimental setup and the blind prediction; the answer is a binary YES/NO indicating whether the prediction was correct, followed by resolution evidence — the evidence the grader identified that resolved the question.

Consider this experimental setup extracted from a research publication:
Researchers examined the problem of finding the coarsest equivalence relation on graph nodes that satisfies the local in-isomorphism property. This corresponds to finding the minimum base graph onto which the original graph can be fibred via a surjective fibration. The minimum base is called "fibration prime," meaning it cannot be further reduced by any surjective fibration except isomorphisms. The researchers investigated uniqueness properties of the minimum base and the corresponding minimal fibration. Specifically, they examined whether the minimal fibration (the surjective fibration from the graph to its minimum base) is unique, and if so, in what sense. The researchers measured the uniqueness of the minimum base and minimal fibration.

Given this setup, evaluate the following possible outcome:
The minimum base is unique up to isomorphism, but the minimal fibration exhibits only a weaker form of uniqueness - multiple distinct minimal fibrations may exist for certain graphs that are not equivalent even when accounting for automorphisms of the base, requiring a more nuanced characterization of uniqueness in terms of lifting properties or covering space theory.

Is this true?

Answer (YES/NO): YES